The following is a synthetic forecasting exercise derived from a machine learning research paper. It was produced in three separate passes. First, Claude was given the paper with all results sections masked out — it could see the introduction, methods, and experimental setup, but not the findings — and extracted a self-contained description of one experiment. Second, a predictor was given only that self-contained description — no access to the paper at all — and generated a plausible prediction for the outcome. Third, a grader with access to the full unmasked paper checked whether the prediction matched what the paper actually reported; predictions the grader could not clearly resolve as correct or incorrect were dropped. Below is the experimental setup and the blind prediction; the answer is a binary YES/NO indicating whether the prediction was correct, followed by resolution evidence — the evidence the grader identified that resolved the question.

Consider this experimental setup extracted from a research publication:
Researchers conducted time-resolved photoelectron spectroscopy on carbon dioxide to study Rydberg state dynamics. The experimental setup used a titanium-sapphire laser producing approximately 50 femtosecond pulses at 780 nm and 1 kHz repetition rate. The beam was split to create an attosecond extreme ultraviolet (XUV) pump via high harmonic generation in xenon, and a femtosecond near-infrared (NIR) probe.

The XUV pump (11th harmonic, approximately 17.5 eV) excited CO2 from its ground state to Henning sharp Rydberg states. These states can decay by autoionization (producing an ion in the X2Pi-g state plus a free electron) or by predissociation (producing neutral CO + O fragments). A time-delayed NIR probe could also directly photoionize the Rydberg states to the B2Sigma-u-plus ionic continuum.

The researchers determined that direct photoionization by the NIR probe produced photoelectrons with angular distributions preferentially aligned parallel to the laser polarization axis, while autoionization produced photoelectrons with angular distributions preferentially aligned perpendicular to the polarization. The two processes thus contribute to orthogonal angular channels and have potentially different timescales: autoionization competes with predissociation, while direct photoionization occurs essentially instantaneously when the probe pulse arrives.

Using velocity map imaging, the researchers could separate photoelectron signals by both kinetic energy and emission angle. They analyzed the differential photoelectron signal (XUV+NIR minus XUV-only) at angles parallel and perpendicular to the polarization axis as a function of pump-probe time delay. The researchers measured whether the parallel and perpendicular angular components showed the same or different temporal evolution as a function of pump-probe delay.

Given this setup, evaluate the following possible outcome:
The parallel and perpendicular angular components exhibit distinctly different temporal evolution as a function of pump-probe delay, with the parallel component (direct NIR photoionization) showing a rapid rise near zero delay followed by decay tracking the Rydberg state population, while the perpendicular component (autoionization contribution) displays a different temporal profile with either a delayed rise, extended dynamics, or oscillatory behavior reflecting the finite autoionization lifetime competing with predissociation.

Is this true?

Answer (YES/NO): NO